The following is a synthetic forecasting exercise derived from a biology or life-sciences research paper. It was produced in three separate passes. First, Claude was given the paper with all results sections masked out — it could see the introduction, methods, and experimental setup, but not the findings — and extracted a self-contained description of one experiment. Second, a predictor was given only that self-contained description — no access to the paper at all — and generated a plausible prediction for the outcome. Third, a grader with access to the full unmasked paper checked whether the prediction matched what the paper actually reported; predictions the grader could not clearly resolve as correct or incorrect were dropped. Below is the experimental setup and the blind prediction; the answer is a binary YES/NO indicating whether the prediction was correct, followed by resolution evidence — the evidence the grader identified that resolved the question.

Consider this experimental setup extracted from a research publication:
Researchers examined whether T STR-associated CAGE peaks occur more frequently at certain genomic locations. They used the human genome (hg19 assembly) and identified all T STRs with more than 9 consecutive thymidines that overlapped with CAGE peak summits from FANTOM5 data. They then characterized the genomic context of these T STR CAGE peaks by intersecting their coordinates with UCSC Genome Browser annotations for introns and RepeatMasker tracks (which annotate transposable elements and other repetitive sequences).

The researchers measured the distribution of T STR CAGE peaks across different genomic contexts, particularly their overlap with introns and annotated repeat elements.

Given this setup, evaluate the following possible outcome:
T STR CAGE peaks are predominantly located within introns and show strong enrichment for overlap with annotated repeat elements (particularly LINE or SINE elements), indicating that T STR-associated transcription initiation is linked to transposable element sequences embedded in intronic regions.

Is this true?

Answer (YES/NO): NO